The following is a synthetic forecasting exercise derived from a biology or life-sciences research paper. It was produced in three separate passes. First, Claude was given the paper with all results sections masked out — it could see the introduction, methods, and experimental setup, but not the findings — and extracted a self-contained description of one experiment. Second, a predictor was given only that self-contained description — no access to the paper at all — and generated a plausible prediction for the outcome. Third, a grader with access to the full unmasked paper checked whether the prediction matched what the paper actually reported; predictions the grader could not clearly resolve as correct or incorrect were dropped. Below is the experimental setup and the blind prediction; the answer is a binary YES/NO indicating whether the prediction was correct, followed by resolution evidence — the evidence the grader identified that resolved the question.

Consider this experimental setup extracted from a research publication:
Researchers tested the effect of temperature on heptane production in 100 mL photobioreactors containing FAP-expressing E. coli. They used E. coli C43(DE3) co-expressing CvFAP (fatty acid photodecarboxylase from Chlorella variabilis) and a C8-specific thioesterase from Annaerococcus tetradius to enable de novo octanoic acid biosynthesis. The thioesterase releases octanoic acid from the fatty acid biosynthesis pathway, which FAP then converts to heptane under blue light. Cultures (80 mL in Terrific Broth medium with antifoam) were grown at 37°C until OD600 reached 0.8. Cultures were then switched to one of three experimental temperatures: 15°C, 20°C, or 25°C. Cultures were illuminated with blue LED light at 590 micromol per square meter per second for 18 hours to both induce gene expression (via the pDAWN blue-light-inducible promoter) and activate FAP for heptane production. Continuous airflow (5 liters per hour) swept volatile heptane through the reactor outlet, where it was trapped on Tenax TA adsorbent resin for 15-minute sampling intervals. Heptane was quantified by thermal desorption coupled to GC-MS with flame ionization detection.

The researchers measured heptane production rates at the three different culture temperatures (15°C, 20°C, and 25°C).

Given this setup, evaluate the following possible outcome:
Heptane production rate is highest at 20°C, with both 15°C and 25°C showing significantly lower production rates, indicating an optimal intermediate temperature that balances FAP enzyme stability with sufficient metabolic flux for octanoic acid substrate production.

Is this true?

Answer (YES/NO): YES